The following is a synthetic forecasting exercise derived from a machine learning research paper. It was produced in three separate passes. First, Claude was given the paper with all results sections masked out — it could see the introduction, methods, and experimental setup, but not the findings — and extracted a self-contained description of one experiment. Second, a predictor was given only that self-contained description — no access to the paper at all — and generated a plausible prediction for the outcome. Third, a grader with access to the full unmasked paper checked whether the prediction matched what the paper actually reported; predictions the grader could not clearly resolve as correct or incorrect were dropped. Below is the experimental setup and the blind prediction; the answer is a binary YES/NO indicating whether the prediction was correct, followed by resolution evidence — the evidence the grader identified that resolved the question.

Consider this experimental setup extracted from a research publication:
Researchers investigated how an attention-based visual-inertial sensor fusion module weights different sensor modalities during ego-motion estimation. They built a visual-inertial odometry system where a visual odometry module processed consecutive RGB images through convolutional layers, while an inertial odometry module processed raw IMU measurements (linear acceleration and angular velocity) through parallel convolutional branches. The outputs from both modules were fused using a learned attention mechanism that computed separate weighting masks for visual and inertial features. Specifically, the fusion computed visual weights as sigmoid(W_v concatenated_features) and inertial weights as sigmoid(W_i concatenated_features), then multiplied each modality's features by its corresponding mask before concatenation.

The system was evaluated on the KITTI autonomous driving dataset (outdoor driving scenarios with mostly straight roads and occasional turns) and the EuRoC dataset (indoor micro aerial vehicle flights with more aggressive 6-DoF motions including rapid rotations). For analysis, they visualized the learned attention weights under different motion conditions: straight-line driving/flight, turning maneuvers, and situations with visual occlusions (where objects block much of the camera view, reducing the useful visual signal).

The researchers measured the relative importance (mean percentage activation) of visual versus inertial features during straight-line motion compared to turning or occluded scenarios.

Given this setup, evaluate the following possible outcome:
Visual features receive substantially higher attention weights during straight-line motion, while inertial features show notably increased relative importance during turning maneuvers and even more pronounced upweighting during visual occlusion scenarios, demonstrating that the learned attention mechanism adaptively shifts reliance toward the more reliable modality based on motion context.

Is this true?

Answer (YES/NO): YES